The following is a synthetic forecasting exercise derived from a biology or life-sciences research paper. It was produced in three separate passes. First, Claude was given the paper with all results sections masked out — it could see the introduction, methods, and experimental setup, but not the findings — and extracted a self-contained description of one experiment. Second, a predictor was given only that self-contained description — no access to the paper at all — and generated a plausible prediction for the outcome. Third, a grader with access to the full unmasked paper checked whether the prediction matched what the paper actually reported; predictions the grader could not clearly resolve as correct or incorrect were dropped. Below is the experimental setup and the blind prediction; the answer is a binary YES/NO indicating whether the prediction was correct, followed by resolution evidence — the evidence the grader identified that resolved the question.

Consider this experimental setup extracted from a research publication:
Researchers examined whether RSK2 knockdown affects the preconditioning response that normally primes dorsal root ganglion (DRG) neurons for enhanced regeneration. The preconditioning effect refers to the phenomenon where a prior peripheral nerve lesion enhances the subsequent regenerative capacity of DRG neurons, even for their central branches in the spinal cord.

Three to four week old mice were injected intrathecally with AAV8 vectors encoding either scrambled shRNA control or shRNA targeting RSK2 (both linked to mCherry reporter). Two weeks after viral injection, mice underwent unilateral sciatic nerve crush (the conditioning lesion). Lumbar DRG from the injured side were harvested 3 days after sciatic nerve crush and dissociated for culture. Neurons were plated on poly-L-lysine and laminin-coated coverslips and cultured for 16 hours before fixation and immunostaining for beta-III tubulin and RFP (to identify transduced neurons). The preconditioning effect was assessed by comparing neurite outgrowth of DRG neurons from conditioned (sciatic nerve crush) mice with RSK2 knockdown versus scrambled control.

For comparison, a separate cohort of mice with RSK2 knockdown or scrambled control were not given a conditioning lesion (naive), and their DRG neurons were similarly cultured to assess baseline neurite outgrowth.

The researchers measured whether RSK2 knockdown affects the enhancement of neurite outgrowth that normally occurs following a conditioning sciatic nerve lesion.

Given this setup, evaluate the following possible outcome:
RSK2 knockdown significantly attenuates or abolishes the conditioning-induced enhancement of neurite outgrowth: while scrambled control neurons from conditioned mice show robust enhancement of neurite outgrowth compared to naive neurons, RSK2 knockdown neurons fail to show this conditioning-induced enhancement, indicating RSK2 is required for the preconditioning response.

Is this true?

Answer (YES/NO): YES